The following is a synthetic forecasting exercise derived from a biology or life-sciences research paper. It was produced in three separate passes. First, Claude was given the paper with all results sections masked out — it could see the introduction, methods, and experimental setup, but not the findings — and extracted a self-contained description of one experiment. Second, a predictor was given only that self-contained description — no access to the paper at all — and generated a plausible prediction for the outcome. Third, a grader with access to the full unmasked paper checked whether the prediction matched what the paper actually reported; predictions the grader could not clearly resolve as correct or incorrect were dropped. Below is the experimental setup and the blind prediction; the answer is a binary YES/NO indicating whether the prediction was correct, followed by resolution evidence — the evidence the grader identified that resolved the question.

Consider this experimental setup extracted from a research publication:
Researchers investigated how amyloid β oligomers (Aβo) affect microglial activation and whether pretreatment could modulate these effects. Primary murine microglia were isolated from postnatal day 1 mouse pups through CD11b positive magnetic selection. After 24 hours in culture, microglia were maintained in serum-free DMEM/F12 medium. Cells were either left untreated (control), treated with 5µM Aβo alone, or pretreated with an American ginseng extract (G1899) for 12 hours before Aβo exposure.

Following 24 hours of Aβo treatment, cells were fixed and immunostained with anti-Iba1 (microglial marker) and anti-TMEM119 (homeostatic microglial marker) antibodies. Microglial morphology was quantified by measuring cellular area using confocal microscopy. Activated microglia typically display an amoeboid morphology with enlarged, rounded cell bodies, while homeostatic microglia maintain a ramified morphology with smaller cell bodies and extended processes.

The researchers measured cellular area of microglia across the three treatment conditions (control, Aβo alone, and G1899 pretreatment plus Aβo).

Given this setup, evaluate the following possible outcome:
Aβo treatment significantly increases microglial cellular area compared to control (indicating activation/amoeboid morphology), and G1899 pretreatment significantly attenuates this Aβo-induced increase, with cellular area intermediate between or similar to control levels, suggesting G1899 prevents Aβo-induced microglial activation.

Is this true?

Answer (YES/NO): YES